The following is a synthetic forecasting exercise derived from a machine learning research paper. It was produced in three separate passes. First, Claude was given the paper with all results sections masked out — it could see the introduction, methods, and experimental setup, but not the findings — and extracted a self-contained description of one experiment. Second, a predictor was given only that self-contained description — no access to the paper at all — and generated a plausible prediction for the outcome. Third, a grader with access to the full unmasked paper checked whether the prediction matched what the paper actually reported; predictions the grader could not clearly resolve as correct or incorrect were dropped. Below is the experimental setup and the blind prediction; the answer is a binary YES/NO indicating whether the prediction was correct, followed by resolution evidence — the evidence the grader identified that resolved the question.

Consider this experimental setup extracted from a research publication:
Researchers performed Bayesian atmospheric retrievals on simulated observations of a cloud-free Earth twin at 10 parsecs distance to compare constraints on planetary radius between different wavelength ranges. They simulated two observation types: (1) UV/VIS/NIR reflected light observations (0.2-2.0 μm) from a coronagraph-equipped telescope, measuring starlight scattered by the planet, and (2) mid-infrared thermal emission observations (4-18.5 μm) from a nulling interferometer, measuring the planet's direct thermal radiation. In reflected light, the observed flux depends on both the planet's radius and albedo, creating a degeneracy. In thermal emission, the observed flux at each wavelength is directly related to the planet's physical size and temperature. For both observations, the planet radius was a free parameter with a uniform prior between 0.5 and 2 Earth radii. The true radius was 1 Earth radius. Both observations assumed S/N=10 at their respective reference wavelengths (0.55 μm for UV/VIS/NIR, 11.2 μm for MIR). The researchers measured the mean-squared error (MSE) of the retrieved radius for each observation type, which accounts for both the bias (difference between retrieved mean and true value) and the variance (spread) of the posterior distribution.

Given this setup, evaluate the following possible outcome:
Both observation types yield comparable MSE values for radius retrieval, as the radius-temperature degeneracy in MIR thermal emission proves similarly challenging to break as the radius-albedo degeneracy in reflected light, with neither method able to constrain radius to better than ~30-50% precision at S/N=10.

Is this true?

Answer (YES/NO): NO